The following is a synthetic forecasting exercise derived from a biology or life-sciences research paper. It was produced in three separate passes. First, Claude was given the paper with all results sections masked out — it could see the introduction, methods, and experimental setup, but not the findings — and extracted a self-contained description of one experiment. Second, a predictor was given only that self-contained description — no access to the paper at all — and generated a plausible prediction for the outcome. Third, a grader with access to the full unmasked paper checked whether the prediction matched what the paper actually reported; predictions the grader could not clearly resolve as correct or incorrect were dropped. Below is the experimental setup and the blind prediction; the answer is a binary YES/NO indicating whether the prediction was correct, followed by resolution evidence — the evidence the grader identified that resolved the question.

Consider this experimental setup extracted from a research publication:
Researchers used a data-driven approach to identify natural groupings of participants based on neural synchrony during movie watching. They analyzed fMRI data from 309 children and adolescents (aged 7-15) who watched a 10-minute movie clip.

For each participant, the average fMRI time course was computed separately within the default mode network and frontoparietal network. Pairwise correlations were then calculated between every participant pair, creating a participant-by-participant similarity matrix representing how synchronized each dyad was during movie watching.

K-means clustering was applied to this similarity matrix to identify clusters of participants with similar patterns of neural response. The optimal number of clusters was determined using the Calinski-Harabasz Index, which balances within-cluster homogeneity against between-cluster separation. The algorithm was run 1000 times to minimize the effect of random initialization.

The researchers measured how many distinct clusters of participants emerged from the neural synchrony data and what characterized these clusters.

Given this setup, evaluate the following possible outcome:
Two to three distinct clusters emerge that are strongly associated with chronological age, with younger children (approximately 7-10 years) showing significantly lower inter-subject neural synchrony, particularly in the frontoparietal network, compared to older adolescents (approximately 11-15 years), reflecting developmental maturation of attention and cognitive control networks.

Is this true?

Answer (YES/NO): NO